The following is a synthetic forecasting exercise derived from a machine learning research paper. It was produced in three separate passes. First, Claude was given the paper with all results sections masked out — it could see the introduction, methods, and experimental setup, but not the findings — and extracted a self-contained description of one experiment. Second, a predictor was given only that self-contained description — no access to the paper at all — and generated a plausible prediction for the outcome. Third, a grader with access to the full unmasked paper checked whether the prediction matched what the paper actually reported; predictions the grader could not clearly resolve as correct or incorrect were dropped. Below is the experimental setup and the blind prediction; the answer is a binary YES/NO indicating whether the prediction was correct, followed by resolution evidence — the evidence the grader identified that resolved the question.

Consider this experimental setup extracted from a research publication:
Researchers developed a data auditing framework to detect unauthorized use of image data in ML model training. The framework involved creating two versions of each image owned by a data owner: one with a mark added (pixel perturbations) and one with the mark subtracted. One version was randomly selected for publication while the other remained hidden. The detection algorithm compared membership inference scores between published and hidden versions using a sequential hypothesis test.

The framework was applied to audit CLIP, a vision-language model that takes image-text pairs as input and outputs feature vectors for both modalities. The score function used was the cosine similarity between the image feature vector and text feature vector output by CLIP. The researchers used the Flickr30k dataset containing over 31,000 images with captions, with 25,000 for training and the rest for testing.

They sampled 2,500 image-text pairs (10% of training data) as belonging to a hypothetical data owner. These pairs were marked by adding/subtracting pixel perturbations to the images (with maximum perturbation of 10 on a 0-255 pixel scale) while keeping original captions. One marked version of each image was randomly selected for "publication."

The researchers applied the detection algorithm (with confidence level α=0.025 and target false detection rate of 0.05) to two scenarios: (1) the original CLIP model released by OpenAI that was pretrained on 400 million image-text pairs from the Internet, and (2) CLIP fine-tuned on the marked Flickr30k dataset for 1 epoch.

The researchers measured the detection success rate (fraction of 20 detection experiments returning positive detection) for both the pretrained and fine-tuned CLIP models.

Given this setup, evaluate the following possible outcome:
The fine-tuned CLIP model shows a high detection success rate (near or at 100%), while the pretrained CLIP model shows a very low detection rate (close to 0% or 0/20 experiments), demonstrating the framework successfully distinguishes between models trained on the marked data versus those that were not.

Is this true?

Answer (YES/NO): YES